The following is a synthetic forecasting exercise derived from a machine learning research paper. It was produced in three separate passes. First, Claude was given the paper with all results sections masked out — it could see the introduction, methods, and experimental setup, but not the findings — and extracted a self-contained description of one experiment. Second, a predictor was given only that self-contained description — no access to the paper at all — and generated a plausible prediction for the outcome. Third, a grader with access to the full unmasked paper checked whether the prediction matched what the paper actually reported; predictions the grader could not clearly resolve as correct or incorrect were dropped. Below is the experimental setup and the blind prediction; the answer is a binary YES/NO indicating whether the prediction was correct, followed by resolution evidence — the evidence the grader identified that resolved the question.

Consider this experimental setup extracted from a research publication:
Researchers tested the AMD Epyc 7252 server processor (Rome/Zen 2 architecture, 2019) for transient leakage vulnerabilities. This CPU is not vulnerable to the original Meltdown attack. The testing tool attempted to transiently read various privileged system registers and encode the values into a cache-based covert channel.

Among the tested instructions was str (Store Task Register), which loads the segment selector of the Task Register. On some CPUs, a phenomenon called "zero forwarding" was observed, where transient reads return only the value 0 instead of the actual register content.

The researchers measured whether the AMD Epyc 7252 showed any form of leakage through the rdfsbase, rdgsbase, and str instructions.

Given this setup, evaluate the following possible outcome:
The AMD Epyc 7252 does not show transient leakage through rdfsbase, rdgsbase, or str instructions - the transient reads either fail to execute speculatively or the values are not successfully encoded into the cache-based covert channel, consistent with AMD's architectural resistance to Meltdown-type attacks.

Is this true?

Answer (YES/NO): NO